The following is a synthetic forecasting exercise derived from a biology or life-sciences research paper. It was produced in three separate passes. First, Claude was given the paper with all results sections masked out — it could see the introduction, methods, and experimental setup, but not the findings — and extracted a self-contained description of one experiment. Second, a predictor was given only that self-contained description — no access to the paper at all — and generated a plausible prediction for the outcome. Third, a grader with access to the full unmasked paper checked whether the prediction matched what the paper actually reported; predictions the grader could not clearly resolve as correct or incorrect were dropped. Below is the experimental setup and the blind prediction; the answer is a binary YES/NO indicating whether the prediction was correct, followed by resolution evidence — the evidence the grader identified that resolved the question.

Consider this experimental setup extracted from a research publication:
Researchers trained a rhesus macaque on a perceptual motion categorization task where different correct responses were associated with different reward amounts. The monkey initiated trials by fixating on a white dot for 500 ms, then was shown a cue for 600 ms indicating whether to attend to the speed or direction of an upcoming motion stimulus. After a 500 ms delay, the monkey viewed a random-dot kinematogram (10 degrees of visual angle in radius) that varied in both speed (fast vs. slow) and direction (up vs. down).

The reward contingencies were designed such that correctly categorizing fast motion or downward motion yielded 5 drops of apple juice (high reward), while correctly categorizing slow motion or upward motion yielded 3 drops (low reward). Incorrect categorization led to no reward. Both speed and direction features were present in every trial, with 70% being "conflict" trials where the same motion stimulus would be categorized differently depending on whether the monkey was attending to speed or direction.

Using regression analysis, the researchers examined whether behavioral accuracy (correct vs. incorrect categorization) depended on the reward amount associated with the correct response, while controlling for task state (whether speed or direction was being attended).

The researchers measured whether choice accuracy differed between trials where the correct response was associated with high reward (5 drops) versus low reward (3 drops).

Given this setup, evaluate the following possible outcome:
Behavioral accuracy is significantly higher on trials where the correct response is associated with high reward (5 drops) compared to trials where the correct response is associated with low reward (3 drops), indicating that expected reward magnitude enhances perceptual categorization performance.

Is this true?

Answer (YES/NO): NO